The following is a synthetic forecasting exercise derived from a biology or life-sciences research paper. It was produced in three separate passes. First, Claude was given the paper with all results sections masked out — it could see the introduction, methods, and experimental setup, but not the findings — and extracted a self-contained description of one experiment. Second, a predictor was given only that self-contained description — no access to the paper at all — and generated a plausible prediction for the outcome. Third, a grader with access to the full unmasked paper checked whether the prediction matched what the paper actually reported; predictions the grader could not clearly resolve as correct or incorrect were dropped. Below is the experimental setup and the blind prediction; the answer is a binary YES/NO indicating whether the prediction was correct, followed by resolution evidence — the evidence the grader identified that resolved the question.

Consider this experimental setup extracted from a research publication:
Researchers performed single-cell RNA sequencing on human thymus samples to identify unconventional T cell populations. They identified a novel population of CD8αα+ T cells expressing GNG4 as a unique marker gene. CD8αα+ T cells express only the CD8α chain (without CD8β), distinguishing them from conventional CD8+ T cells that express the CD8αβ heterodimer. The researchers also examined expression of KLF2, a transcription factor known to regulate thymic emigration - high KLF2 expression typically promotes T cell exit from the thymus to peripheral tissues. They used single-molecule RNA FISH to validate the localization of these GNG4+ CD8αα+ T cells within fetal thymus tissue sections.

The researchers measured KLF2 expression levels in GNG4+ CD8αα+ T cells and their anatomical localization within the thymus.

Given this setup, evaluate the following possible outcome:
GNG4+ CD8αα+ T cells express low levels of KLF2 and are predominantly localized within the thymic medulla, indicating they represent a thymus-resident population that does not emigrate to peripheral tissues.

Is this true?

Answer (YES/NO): YES